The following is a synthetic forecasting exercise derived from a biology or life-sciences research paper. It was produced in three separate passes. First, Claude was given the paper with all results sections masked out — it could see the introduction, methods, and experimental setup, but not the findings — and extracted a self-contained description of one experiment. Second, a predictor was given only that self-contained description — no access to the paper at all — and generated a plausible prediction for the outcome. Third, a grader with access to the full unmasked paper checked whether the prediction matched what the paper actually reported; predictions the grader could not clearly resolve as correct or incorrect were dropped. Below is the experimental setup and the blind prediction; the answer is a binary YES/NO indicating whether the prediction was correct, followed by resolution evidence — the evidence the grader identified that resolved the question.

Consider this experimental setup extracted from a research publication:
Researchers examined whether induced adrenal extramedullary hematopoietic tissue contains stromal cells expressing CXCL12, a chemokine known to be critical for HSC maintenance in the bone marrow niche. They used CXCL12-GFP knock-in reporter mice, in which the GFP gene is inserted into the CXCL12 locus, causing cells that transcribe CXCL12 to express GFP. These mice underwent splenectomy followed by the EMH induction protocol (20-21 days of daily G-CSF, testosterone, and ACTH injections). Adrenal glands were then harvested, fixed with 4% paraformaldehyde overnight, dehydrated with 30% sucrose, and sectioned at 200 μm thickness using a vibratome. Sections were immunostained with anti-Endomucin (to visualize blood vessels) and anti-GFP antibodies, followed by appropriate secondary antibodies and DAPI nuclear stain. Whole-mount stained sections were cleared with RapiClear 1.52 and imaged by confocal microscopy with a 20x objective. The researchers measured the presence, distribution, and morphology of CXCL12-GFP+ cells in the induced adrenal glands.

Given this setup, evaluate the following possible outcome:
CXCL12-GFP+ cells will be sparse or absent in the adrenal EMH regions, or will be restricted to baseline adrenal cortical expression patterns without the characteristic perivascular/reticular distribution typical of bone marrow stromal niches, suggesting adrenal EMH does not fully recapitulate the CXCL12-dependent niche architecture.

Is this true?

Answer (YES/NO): NO